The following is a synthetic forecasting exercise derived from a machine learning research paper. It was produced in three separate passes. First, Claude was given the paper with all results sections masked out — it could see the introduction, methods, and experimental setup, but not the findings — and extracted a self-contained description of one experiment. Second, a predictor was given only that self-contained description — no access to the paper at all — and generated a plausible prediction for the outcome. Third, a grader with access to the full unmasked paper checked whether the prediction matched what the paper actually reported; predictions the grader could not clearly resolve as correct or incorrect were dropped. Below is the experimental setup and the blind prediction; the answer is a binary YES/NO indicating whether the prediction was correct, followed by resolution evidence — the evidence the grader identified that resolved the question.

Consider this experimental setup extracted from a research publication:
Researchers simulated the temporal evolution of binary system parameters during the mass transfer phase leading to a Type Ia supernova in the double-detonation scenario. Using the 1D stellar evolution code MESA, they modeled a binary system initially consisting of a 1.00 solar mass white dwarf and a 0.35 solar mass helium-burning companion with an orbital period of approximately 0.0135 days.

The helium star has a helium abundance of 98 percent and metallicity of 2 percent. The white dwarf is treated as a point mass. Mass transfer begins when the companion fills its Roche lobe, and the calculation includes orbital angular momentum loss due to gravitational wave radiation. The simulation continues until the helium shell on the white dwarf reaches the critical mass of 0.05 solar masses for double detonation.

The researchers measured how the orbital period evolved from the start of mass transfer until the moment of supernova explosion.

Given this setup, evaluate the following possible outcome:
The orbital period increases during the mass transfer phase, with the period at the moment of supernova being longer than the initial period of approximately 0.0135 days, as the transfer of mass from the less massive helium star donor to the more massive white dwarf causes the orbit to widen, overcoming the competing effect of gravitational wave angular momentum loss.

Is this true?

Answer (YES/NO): NO